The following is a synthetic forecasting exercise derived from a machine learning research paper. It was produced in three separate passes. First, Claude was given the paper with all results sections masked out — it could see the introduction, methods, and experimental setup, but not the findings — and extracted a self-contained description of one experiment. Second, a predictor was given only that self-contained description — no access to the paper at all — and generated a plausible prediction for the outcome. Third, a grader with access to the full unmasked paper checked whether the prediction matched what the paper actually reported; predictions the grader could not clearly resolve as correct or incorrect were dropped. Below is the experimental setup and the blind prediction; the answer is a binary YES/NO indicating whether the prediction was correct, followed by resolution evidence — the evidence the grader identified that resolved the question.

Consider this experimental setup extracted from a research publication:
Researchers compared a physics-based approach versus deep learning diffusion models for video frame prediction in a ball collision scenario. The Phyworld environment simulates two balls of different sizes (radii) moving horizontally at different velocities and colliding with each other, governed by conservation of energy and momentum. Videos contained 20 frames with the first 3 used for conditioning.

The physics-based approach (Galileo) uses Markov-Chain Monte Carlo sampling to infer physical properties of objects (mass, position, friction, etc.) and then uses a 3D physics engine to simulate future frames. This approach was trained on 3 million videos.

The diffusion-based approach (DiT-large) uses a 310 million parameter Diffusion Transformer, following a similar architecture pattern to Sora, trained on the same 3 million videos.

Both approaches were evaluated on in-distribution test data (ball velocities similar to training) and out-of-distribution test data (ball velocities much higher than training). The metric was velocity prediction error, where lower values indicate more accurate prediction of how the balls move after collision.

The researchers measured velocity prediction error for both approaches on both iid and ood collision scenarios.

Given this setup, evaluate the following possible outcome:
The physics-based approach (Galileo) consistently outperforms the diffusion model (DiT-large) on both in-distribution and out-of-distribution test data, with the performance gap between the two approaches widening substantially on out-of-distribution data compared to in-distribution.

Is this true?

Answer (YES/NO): NO